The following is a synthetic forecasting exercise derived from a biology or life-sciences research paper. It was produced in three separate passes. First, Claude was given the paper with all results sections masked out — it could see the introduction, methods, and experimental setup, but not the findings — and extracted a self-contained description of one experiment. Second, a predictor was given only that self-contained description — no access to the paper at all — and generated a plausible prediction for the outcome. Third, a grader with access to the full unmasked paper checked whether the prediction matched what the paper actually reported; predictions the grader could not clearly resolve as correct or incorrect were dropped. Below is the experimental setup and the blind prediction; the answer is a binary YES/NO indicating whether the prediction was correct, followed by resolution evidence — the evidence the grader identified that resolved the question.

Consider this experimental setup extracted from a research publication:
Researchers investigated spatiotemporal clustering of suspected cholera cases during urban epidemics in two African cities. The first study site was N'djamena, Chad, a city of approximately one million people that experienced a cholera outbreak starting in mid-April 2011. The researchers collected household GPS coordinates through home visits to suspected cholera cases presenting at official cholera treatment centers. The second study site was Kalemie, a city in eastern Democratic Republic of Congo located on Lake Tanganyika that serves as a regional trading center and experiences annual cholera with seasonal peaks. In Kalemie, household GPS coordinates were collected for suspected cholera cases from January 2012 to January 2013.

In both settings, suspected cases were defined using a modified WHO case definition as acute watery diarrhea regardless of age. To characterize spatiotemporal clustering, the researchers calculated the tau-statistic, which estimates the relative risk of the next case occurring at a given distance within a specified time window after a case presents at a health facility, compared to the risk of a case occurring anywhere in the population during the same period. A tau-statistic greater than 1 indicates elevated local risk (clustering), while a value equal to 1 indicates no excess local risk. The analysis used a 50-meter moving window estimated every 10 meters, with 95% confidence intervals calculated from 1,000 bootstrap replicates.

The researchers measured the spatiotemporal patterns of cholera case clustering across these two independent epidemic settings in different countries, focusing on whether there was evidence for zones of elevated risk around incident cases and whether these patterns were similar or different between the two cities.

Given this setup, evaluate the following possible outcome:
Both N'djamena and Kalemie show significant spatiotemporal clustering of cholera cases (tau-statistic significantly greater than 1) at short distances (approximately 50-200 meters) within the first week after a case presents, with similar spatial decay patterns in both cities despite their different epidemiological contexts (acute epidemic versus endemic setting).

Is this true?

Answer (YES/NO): YES